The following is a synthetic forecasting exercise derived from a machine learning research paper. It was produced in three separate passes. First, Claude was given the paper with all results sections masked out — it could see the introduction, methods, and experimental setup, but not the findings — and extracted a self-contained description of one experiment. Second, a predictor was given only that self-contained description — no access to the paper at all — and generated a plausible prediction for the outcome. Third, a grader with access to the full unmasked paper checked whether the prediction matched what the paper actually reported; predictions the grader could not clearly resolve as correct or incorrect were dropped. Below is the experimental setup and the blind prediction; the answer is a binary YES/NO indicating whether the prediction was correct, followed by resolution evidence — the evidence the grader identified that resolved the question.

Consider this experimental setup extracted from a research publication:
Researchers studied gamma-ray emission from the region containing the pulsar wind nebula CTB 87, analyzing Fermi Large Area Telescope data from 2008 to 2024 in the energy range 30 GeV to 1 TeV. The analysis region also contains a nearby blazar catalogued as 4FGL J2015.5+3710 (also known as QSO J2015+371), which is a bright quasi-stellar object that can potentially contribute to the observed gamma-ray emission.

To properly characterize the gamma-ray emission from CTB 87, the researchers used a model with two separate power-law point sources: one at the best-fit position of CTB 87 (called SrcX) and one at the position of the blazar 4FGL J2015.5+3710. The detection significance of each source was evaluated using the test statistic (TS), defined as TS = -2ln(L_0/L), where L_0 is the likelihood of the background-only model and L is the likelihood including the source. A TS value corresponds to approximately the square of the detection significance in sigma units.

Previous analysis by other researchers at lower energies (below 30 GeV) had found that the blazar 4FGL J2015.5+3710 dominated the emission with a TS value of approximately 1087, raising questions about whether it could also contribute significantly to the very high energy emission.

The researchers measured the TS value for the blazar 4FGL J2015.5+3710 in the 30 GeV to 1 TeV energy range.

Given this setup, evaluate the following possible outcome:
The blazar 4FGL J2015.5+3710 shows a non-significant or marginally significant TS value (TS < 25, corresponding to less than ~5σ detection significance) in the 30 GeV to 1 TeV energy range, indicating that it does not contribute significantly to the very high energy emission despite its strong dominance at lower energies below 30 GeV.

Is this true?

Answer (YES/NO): YES